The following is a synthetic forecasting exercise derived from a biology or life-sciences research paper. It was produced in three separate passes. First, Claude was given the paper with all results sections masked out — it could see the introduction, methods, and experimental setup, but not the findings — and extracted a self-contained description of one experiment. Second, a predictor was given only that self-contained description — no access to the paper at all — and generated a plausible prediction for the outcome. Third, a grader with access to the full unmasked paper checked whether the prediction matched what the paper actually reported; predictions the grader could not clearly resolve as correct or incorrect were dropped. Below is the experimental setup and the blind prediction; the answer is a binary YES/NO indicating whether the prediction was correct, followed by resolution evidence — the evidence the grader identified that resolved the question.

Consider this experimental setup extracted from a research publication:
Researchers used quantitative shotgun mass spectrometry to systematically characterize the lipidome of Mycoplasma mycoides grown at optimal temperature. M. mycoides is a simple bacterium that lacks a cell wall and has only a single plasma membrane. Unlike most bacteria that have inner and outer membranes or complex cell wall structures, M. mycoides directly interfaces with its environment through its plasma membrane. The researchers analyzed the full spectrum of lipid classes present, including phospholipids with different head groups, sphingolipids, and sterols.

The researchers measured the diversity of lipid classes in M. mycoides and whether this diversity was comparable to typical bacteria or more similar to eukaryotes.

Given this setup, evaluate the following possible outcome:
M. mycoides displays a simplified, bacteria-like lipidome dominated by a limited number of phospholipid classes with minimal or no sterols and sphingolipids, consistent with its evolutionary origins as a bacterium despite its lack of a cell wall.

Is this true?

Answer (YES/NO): NO